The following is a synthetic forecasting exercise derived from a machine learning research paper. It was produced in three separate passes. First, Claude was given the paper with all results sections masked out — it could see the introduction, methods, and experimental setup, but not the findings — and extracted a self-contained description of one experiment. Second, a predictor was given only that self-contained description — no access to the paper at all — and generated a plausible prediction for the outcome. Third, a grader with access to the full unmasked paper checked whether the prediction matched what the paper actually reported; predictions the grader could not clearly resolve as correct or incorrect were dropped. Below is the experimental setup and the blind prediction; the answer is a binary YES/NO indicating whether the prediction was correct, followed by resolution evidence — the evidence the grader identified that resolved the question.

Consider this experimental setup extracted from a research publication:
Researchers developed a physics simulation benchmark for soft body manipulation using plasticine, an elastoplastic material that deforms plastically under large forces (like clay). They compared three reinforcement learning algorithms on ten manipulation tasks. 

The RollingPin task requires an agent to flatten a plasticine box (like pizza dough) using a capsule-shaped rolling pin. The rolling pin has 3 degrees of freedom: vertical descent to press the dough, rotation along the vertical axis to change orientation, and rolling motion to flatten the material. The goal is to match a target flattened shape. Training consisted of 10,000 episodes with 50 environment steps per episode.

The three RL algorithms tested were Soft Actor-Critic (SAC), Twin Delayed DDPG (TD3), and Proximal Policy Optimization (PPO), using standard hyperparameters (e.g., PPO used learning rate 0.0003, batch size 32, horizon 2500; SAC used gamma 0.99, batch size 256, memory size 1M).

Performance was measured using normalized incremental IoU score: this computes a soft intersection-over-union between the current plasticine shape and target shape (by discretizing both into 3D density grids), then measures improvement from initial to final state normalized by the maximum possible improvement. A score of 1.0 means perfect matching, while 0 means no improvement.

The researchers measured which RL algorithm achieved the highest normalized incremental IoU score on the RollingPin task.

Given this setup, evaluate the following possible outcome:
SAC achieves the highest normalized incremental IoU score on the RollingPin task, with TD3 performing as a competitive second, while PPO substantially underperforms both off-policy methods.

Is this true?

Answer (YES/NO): NO